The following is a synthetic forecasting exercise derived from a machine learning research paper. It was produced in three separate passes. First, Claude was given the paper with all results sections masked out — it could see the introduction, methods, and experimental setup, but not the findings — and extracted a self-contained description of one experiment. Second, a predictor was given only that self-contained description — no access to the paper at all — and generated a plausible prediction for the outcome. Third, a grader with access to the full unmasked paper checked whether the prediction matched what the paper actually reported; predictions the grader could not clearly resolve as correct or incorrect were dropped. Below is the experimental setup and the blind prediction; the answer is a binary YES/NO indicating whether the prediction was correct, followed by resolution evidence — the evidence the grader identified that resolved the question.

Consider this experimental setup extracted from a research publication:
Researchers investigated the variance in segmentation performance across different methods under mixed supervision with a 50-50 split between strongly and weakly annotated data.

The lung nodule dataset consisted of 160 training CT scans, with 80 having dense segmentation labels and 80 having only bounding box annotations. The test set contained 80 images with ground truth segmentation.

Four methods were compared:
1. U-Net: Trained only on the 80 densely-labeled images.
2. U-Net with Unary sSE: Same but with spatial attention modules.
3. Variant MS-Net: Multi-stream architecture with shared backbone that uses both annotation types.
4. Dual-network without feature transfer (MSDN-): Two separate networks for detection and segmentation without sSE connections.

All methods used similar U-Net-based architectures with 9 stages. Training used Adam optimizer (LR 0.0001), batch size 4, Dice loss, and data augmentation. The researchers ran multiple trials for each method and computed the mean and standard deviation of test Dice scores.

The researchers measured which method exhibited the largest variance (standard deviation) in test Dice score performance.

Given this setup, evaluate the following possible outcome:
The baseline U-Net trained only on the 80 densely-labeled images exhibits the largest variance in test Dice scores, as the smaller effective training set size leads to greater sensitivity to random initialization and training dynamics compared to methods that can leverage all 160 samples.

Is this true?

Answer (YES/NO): NO